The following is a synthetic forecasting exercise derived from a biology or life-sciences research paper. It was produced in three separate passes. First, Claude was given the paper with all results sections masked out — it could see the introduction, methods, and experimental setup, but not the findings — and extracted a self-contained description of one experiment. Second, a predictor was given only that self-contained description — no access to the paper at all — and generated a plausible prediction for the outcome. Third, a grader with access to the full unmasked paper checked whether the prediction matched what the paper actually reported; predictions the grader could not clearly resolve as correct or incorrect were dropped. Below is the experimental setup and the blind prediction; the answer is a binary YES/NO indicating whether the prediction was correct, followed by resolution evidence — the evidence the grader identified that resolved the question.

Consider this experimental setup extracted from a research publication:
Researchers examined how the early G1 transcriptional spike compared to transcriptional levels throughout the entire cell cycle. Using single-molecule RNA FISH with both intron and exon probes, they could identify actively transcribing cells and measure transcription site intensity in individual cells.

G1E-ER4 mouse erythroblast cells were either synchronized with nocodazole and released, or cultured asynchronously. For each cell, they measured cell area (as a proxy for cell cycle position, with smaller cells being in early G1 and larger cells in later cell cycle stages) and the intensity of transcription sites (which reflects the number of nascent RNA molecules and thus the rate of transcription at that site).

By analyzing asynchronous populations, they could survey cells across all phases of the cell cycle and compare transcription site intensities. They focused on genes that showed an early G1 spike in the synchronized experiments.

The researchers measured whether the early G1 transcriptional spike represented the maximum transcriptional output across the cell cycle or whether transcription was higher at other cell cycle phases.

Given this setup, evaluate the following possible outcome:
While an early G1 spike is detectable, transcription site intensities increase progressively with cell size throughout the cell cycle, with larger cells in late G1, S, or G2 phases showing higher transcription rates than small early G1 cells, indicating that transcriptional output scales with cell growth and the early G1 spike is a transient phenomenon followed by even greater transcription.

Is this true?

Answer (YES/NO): NO